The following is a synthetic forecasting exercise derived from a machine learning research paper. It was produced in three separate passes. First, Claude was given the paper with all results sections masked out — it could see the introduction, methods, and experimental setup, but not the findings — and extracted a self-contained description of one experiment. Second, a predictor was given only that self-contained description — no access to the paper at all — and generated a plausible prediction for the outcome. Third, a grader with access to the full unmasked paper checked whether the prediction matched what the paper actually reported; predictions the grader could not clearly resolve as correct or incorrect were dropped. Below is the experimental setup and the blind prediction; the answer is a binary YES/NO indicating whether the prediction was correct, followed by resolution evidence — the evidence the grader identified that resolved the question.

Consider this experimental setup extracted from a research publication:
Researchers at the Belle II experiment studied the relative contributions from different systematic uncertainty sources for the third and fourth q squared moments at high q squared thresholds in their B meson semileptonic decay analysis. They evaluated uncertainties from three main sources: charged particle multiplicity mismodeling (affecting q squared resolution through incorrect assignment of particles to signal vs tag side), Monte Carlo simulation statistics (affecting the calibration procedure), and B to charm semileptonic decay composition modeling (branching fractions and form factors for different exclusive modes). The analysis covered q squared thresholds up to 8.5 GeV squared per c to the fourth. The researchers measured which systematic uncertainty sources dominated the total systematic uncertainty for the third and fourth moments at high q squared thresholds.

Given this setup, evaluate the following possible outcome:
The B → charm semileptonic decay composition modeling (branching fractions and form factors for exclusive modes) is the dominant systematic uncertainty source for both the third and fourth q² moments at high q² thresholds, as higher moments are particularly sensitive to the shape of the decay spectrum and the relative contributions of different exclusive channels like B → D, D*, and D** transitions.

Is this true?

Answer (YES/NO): NO